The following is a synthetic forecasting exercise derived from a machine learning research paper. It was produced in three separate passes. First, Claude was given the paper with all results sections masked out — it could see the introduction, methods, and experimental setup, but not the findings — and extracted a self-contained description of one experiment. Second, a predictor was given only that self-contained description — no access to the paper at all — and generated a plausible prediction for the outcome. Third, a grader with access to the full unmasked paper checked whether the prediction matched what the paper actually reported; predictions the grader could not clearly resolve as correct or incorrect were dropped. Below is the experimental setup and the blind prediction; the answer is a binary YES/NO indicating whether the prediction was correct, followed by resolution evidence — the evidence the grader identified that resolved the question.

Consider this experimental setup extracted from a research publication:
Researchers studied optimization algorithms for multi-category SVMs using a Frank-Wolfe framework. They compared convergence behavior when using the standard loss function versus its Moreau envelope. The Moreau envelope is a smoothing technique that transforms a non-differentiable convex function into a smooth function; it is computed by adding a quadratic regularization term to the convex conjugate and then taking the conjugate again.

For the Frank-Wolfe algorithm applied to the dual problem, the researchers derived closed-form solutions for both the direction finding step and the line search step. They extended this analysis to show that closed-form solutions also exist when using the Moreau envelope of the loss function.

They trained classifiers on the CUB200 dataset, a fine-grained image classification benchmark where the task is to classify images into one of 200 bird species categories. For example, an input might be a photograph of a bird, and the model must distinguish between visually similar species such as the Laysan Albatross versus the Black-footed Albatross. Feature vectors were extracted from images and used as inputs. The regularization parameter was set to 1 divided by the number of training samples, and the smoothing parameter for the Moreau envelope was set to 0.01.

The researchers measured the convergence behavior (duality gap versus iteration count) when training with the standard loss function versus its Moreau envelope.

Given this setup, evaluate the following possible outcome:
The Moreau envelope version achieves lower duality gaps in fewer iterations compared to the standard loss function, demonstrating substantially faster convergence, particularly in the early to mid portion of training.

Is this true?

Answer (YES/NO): NO